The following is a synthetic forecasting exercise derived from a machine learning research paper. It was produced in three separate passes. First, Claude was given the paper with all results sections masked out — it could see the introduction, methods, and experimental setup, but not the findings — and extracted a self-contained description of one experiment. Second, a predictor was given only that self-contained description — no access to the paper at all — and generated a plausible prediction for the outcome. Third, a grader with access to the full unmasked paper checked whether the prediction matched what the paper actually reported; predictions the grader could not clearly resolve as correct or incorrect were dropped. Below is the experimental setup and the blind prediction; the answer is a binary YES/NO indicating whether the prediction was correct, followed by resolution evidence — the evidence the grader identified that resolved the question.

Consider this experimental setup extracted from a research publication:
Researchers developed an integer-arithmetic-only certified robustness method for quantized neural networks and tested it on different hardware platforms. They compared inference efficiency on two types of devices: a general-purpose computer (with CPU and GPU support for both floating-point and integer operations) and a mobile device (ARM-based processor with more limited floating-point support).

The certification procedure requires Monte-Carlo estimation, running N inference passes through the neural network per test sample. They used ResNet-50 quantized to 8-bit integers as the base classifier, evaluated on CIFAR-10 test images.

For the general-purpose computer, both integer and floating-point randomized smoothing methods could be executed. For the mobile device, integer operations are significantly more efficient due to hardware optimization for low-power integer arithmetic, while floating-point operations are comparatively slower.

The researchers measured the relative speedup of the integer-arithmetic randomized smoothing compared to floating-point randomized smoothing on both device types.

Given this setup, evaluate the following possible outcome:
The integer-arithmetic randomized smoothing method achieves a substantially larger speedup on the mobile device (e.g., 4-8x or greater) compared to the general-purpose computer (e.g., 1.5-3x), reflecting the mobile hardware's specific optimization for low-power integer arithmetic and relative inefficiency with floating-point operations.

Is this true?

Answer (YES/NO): NO